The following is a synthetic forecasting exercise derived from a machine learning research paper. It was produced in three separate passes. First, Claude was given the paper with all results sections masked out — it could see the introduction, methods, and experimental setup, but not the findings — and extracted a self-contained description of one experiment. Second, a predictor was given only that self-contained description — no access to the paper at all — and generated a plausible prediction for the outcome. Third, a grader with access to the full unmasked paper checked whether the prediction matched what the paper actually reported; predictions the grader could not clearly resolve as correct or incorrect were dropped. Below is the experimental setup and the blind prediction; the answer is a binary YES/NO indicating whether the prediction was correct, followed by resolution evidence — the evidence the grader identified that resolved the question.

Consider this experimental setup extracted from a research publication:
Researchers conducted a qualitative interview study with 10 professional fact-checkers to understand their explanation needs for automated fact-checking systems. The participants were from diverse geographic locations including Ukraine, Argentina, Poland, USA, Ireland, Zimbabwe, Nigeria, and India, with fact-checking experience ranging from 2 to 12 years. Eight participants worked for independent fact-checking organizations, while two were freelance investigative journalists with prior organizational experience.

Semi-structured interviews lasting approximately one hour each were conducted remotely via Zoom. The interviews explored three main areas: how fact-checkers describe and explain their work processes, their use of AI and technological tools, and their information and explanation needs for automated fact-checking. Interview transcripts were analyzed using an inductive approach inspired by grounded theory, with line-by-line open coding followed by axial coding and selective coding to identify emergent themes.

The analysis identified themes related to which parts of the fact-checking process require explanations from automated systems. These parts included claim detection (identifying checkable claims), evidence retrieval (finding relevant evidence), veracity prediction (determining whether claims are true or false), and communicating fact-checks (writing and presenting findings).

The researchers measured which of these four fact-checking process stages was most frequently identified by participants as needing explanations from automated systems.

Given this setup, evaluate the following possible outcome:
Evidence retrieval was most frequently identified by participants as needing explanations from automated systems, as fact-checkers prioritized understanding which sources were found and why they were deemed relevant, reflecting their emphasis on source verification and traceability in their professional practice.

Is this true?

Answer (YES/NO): NO